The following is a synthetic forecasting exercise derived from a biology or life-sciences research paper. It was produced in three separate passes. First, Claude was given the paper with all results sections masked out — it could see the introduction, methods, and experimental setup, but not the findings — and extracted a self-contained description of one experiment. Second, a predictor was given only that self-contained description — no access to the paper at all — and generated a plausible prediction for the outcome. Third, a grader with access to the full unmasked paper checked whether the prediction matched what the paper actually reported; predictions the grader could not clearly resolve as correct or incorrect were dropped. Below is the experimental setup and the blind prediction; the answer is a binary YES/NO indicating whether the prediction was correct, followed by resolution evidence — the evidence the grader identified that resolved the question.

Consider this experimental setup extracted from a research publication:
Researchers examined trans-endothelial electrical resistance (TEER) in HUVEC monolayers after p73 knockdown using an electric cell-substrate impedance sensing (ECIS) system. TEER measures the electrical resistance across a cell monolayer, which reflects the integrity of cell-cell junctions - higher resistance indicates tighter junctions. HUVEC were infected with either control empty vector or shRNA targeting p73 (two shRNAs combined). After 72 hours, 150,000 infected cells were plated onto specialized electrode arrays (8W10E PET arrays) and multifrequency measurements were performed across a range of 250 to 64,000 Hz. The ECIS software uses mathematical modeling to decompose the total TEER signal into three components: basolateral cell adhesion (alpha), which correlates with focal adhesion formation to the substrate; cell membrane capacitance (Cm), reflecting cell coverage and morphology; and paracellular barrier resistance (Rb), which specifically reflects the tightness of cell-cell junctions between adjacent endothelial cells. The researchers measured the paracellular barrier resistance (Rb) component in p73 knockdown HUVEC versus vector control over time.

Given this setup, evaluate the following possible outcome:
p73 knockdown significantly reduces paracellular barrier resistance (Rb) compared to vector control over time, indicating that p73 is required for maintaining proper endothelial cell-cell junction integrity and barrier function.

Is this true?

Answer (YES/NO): YES